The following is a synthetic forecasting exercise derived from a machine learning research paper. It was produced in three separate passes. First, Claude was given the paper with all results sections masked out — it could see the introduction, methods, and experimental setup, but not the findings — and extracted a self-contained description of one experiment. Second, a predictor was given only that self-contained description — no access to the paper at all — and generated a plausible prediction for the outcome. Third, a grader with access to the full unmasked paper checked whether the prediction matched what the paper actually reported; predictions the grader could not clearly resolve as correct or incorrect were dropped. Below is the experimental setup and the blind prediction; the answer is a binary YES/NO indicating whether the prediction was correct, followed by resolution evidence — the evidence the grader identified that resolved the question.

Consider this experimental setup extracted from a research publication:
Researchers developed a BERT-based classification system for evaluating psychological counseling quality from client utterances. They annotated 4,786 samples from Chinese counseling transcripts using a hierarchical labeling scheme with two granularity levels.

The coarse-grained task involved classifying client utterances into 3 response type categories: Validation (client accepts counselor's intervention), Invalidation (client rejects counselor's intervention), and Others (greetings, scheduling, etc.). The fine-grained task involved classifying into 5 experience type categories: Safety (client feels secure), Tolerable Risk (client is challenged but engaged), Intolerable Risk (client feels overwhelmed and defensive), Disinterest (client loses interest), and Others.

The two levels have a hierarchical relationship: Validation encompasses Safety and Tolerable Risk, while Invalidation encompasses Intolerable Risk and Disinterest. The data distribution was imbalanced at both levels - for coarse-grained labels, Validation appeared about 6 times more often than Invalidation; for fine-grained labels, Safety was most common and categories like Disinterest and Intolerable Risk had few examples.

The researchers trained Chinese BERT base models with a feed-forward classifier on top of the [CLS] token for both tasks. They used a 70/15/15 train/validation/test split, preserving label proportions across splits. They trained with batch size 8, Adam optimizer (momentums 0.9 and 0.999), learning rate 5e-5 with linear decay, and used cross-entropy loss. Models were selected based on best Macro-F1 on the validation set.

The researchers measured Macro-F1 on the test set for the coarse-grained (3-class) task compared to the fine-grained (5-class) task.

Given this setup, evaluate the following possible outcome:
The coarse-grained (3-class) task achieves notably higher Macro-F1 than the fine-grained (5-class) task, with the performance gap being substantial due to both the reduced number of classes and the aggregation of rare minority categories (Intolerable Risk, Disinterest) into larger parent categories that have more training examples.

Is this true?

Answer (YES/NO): YES